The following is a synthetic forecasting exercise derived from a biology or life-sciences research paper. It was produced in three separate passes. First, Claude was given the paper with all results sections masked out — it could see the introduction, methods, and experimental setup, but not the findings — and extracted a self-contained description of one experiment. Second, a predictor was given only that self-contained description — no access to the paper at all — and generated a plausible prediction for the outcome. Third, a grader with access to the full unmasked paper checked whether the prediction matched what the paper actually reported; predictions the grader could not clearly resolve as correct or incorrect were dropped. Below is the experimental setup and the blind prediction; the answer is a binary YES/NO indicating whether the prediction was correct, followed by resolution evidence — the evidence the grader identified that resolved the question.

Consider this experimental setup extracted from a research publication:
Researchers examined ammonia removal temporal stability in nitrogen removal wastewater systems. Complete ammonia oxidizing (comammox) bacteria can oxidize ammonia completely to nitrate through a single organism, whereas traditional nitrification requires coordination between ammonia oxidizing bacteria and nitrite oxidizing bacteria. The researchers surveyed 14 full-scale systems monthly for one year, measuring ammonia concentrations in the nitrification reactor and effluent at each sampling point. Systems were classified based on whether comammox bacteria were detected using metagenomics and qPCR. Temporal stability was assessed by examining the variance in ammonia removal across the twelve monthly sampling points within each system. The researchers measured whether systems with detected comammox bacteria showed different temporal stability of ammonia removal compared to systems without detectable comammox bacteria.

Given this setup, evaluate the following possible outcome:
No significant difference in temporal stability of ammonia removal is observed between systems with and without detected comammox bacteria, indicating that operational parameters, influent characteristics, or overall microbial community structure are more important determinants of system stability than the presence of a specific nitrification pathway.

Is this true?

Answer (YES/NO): NO